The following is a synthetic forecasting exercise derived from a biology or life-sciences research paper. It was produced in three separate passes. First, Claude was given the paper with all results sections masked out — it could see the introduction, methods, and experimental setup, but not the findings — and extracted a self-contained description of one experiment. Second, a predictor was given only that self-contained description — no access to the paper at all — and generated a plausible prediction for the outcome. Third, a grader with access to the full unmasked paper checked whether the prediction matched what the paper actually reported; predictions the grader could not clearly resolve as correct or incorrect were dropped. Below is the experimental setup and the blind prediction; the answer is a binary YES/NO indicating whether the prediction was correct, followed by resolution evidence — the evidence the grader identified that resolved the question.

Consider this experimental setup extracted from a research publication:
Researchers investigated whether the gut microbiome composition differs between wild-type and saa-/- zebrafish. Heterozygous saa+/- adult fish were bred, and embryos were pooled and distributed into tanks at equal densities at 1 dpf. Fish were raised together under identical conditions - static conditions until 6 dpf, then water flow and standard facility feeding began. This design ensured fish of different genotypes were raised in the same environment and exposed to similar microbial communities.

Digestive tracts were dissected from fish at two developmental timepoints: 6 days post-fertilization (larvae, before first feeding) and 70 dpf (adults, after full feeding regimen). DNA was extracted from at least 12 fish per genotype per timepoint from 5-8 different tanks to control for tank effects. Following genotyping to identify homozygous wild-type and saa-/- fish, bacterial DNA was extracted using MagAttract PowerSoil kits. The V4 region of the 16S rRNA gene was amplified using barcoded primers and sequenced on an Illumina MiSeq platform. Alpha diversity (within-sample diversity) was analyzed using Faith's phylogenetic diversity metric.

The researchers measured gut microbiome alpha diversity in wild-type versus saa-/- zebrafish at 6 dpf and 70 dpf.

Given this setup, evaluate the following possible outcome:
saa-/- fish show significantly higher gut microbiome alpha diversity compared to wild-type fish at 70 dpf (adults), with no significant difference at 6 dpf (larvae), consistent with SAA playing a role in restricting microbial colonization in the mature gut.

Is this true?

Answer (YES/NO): NO